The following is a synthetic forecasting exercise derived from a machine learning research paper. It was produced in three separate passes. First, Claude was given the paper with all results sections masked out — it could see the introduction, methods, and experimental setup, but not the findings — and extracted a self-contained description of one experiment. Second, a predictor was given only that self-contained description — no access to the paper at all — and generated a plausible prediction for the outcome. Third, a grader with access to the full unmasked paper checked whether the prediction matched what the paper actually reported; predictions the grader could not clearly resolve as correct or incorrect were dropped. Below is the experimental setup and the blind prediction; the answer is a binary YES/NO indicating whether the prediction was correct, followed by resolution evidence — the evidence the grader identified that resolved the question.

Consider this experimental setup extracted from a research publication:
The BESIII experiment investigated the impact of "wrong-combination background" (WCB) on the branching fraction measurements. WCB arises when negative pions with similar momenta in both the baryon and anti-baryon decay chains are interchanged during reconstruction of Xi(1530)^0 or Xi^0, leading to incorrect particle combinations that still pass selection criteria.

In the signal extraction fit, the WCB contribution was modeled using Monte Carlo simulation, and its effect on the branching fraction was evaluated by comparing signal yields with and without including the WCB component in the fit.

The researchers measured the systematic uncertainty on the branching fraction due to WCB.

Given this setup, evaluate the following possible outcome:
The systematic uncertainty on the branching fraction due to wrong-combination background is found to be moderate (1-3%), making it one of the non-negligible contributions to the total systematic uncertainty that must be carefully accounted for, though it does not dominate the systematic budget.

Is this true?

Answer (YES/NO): NO